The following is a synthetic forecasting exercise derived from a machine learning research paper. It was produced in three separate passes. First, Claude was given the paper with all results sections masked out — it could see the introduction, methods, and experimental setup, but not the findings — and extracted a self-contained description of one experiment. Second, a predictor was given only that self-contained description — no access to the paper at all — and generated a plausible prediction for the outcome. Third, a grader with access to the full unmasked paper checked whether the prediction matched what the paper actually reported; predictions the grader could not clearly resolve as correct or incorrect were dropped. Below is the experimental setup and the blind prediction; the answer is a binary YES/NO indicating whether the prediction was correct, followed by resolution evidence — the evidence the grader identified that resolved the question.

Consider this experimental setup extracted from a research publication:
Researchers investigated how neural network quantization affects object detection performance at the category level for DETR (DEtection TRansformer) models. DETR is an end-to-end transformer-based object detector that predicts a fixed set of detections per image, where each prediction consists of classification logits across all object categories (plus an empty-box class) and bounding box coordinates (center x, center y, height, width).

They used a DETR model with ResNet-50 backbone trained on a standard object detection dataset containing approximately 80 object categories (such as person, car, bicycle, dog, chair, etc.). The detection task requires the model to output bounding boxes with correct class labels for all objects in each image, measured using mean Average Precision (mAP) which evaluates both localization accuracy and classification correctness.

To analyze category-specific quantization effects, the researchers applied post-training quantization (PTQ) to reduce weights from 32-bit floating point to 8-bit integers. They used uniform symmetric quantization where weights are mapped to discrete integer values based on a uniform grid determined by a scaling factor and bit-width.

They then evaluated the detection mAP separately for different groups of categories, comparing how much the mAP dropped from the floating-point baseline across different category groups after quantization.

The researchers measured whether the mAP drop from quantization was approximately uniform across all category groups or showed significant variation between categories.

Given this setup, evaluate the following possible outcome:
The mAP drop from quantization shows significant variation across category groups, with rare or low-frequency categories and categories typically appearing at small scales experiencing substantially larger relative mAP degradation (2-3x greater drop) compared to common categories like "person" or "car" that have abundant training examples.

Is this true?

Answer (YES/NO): NO